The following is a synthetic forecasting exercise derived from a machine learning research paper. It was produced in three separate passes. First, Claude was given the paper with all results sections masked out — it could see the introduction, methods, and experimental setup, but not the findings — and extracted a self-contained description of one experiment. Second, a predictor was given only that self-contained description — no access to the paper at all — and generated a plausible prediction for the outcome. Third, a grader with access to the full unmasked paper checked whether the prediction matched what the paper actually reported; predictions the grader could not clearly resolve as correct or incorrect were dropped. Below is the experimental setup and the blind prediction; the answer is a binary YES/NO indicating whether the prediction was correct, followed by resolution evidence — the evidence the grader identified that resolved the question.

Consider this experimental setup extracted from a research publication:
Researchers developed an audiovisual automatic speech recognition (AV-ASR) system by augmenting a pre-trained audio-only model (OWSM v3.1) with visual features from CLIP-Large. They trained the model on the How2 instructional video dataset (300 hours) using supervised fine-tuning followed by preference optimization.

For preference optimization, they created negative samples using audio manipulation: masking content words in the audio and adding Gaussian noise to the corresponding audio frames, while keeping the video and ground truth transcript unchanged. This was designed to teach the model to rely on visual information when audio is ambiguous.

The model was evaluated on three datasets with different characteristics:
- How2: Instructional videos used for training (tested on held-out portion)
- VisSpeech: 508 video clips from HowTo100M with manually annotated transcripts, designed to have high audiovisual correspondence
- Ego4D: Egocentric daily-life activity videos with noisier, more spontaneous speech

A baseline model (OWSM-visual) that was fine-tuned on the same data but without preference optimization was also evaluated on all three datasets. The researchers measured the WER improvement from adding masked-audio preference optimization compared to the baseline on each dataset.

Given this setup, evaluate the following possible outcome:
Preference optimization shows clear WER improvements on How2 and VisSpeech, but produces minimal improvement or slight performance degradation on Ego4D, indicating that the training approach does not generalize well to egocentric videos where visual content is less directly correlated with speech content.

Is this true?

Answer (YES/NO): NO